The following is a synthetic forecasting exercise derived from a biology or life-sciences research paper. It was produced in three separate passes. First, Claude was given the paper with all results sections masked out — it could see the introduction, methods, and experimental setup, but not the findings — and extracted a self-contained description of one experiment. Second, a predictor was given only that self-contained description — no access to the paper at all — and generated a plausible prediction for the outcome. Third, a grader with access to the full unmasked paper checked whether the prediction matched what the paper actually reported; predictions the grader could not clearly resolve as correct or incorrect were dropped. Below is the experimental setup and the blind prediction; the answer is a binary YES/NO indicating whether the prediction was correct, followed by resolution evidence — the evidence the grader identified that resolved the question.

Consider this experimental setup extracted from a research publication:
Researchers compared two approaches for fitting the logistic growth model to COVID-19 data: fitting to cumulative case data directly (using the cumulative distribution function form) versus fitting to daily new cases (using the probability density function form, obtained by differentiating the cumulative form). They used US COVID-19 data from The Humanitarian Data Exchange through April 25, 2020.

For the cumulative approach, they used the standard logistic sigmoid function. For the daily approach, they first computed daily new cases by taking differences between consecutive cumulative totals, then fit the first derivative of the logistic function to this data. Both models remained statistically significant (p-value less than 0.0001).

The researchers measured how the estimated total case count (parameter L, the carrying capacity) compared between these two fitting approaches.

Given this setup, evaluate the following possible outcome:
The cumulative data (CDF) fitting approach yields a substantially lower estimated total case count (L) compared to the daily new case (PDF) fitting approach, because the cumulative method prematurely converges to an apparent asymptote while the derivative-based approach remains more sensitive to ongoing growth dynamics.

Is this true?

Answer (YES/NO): YES